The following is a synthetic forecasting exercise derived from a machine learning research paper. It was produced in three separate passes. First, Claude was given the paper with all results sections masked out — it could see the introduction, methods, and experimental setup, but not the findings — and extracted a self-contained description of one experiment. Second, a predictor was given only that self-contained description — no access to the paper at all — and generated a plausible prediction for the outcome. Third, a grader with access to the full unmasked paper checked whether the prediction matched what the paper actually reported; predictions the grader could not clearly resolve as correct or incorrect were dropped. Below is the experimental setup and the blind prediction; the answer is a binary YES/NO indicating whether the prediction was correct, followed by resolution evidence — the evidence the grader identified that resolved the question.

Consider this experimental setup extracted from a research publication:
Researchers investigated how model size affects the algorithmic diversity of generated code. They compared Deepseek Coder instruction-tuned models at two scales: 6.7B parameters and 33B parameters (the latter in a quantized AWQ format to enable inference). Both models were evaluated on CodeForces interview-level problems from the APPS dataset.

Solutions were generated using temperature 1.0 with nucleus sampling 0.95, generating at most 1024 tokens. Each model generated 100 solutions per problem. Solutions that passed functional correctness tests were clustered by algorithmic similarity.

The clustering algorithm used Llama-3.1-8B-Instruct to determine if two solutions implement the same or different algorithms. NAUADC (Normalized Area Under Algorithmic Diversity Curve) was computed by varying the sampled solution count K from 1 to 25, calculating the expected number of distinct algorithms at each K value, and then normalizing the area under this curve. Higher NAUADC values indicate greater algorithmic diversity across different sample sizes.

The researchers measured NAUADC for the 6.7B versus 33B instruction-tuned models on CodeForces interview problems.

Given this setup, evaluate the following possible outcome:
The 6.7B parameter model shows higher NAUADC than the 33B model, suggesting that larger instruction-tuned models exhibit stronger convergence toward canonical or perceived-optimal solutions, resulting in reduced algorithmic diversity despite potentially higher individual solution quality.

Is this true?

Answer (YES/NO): NO